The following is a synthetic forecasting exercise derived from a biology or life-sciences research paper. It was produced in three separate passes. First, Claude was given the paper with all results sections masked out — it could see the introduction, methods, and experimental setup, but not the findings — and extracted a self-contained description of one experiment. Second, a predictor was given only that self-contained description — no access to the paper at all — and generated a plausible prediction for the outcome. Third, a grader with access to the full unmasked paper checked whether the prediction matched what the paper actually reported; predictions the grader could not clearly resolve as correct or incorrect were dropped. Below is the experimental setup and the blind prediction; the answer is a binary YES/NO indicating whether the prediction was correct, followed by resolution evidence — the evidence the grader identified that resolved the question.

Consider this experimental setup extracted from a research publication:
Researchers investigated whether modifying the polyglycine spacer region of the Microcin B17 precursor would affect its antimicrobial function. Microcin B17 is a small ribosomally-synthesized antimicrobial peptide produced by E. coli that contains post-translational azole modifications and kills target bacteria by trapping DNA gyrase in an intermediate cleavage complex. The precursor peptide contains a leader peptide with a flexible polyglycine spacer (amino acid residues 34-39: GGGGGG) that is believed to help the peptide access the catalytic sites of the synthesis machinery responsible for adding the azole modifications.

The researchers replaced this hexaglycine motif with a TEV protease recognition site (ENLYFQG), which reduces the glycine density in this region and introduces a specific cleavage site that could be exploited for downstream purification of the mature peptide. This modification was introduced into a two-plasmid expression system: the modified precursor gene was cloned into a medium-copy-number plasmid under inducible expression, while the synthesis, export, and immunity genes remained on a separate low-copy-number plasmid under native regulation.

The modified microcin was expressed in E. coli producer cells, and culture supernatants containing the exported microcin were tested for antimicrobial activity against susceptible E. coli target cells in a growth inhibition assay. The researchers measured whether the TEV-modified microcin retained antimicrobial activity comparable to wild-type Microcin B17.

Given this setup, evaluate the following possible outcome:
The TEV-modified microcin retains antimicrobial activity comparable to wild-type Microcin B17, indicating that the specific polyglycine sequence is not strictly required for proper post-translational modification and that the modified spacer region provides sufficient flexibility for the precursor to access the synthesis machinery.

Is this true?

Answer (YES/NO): YES